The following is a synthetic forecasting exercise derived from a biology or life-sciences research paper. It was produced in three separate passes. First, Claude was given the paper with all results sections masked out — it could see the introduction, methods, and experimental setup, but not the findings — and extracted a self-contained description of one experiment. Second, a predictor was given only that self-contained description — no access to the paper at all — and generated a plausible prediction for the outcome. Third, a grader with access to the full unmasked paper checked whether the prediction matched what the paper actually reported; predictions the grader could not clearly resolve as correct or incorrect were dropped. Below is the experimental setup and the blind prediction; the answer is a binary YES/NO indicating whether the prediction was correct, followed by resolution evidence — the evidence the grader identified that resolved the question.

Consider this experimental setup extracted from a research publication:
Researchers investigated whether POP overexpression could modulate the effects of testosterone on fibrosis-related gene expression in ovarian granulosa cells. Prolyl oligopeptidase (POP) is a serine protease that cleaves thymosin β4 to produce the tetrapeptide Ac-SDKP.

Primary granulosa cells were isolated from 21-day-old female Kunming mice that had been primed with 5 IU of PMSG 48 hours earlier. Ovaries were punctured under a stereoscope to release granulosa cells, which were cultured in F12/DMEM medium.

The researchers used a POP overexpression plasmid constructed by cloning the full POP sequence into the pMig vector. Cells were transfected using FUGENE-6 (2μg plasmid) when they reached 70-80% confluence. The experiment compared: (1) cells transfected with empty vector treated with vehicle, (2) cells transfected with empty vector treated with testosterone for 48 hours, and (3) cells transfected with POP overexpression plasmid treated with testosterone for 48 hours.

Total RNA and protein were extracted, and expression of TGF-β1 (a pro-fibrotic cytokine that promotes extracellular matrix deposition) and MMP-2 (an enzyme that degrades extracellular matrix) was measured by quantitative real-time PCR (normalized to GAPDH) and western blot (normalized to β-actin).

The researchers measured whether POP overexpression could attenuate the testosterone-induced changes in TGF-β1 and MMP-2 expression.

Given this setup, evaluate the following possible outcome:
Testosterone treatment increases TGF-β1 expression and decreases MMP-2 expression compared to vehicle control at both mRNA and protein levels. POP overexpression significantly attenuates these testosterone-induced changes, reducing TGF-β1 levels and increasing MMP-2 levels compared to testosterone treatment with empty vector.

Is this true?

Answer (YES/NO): YES